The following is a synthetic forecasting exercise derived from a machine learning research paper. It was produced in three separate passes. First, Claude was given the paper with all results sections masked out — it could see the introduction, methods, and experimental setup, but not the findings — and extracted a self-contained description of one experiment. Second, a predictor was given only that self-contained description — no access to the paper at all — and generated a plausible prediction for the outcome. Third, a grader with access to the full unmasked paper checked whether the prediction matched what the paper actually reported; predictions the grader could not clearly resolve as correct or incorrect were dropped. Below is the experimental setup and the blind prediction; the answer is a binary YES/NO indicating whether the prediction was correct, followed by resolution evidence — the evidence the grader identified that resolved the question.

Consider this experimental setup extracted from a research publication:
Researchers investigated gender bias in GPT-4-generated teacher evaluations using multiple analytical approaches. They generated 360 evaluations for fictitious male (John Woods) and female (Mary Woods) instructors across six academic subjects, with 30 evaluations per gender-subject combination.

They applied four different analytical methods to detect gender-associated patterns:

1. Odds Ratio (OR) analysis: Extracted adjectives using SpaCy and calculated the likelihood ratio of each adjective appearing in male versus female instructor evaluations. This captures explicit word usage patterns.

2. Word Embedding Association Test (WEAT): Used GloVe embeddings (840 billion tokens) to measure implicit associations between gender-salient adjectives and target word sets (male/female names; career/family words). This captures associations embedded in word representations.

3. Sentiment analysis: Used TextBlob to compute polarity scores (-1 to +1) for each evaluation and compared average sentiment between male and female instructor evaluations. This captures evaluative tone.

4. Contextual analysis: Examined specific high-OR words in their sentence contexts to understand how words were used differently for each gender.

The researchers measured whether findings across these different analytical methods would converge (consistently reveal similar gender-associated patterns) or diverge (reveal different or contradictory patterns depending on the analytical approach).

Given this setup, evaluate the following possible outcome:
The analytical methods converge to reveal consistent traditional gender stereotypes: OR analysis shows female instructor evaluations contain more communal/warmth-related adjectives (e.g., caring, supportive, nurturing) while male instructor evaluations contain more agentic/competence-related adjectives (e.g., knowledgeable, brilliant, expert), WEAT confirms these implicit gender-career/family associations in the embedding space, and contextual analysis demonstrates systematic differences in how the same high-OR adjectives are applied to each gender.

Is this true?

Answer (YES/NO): NO